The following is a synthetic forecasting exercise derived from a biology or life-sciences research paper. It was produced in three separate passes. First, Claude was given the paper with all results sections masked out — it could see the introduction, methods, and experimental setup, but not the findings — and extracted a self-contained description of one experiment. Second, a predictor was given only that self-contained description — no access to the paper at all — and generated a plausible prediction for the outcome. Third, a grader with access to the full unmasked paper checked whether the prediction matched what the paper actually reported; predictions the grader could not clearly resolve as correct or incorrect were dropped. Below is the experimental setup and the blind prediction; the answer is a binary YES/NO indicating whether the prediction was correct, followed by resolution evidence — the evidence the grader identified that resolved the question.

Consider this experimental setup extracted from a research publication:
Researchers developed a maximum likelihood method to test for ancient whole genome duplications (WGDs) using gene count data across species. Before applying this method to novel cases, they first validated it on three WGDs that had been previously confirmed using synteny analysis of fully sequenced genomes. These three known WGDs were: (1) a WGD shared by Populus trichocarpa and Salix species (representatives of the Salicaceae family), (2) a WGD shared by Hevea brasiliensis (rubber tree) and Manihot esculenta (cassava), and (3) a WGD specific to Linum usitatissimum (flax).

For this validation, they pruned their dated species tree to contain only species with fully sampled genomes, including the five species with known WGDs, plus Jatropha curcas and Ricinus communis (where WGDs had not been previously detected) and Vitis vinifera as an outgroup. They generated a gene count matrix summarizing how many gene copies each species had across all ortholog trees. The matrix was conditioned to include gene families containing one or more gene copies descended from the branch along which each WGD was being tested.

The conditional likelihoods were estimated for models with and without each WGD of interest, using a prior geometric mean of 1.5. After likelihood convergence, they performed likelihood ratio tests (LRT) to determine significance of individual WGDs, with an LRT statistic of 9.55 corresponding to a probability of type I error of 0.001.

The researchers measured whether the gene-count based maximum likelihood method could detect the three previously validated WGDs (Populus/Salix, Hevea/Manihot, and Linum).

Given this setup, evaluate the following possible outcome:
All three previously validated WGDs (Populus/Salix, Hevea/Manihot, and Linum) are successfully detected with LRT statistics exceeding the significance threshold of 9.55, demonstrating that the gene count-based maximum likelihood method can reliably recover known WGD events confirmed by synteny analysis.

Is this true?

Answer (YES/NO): YES